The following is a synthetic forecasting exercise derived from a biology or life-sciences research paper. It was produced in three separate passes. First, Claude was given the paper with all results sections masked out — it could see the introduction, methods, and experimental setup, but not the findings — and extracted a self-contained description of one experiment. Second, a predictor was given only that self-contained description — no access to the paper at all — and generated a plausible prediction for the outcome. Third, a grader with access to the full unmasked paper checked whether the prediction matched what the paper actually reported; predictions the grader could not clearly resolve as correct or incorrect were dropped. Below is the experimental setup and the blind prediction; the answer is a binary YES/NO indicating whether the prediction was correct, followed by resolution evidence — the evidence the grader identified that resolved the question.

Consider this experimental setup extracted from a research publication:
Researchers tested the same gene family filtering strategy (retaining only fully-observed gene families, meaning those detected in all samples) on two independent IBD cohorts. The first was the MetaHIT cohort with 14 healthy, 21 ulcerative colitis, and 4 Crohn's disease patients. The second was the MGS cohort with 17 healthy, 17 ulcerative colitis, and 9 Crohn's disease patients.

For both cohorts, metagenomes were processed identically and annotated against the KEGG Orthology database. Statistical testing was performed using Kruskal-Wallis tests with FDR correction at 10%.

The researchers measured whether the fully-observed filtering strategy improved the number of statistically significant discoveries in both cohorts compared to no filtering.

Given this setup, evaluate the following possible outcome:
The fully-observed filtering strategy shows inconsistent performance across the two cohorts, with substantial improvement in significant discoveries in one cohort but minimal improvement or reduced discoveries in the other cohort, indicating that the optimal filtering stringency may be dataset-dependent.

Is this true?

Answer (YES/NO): YES